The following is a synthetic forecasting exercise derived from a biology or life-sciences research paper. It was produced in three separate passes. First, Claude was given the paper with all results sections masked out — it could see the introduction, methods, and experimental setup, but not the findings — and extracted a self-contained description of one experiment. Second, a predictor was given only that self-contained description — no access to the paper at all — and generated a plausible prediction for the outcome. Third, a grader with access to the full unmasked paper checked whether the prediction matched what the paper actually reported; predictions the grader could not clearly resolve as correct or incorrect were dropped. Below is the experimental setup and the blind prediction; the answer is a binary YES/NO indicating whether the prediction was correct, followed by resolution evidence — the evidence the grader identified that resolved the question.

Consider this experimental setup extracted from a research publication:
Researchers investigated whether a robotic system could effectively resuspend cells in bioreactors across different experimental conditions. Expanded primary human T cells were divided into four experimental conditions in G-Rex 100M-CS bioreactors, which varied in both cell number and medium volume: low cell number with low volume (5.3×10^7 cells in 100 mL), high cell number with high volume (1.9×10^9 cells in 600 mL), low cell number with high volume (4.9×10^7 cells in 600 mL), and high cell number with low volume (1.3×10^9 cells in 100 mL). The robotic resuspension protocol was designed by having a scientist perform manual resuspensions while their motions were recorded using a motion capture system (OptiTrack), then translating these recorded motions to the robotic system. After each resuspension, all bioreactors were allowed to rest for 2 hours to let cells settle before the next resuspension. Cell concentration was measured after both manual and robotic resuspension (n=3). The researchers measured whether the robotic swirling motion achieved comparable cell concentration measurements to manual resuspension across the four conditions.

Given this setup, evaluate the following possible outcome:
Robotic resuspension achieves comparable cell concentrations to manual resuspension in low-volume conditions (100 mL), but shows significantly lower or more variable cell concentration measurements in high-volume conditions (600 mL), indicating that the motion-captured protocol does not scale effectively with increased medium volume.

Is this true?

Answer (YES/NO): NO